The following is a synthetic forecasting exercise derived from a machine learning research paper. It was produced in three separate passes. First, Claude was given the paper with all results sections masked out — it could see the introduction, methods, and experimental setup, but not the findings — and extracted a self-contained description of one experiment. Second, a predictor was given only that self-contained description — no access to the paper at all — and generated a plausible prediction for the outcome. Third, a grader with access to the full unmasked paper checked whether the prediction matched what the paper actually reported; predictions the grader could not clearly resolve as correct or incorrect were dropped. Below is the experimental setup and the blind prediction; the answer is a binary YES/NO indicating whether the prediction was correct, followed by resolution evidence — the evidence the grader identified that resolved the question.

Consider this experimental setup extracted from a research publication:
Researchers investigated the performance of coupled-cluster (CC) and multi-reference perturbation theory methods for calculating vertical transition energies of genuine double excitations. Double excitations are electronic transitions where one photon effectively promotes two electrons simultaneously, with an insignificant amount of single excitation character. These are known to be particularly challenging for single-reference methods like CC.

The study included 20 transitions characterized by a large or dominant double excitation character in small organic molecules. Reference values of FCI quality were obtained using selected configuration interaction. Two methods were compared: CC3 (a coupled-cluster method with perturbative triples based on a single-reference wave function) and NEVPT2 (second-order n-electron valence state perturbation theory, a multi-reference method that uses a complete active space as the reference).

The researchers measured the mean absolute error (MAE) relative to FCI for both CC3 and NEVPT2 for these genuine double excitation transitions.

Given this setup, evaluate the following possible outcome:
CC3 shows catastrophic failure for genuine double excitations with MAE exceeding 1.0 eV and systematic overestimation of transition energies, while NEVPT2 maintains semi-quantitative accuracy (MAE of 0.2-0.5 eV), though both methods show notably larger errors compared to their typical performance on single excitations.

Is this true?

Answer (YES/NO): NO